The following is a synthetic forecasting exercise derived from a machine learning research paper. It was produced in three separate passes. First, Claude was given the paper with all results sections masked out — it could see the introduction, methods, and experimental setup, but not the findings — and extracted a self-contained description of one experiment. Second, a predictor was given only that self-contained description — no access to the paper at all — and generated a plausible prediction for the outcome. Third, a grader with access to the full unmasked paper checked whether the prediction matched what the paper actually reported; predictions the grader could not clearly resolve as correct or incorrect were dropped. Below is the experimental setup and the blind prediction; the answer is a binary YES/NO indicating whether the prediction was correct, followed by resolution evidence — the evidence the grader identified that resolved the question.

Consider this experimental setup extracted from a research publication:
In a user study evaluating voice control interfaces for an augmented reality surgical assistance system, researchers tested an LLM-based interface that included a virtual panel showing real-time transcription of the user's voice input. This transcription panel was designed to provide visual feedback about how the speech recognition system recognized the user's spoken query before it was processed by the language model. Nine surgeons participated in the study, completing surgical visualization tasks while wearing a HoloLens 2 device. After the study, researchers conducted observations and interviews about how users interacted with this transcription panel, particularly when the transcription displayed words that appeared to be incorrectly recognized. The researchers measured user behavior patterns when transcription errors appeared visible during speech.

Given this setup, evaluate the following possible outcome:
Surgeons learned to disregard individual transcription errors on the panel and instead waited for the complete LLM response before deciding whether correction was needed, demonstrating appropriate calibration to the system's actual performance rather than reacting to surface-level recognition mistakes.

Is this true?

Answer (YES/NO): NO